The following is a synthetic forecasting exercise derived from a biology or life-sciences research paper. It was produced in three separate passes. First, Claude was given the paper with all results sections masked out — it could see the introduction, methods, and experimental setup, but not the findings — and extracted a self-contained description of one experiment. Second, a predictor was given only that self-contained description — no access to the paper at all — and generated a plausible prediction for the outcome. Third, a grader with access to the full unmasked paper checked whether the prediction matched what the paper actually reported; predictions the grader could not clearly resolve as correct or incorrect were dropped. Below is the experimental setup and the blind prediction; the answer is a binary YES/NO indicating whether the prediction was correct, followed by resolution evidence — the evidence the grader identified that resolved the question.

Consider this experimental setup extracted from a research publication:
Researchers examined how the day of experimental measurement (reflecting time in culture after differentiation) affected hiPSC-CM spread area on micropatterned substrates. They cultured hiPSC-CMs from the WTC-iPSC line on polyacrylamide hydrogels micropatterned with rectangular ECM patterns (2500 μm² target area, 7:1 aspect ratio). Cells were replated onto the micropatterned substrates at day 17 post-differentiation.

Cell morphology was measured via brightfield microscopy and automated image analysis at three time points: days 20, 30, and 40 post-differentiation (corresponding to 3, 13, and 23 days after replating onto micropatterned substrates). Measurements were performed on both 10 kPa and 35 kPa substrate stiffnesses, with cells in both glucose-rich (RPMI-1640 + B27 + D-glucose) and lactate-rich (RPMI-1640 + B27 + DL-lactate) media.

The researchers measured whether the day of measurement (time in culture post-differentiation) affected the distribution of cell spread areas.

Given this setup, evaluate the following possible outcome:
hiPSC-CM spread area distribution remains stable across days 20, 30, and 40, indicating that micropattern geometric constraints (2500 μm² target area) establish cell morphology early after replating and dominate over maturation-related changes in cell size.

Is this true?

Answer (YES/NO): NO